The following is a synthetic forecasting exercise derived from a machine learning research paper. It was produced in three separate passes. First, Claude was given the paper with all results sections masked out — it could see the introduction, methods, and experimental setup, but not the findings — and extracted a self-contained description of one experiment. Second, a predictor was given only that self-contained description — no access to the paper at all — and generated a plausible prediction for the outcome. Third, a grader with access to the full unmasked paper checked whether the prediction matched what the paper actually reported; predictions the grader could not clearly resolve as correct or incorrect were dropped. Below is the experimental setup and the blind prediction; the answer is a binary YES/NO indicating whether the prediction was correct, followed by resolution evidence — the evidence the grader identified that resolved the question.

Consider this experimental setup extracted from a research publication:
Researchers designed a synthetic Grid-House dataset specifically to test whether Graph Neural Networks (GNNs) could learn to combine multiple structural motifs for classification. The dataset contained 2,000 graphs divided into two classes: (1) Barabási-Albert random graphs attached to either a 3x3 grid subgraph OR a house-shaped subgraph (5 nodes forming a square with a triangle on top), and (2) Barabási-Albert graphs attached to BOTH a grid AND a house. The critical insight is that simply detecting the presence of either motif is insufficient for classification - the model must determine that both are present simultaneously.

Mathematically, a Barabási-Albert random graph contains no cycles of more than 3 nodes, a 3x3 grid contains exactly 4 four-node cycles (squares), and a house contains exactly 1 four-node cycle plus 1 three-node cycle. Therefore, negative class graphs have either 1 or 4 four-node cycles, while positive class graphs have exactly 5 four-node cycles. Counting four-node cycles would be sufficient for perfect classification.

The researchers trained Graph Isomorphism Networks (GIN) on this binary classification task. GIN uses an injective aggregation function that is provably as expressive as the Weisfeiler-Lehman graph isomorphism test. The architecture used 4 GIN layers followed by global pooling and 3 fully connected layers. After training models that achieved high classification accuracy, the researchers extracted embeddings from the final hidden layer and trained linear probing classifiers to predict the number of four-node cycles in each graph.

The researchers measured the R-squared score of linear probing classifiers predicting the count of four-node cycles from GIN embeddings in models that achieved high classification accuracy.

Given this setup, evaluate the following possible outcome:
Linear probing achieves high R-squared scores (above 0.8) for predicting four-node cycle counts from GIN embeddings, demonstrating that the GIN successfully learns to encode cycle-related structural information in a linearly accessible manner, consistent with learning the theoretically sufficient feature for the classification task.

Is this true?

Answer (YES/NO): YES